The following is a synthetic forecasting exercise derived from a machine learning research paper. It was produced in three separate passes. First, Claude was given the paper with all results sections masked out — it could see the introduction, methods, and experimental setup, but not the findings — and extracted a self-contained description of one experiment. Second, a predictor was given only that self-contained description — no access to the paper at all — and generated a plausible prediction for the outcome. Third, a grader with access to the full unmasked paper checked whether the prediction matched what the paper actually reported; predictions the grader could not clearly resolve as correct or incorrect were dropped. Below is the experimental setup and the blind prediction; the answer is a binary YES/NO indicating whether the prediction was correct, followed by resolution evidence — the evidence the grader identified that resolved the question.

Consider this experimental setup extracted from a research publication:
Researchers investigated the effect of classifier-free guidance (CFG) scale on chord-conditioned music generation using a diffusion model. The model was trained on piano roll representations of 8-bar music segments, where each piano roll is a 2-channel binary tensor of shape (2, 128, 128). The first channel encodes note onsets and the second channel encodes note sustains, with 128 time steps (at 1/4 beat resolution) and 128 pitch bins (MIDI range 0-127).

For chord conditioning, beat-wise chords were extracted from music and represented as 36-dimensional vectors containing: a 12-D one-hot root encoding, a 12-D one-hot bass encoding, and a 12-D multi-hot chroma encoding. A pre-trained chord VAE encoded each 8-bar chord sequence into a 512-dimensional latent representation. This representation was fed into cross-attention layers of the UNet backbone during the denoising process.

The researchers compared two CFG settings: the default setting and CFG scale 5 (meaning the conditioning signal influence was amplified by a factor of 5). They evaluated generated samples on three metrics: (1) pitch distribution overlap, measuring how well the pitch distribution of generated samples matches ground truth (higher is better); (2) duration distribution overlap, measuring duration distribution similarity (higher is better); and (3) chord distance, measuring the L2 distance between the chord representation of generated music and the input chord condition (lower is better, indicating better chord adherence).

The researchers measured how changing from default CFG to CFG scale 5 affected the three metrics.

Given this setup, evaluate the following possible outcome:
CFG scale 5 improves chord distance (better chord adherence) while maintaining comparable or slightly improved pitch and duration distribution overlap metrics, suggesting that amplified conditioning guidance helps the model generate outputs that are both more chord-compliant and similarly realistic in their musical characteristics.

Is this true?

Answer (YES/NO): NO